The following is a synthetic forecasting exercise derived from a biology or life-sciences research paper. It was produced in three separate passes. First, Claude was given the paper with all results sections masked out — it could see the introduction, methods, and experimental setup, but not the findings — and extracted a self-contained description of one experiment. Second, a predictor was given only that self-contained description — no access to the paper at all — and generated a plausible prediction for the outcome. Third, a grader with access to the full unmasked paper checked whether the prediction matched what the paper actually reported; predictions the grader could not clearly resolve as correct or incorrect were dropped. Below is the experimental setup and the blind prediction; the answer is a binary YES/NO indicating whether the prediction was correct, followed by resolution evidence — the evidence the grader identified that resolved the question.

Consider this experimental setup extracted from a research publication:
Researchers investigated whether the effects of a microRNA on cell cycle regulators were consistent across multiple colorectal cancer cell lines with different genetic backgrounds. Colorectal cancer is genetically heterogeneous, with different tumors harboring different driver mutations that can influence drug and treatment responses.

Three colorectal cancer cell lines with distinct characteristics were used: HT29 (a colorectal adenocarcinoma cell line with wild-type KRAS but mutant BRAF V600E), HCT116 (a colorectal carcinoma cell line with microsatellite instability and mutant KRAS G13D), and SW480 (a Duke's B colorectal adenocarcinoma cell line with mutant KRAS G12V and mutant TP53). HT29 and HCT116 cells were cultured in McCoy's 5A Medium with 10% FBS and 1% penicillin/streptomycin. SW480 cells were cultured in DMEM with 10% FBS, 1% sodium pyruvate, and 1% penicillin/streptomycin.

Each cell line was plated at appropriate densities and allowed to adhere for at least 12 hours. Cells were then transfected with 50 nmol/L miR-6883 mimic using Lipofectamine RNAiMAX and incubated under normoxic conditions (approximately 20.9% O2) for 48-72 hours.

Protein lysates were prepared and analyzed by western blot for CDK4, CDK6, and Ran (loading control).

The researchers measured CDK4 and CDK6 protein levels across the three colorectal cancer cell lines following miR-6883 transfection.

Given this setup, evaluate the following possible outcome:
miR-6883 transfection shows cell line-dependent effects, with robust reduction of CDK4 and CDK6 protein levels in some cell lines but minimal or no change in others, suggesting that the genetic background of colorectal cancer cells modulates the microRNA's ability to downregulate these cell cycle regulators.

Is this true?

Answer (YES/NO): YES